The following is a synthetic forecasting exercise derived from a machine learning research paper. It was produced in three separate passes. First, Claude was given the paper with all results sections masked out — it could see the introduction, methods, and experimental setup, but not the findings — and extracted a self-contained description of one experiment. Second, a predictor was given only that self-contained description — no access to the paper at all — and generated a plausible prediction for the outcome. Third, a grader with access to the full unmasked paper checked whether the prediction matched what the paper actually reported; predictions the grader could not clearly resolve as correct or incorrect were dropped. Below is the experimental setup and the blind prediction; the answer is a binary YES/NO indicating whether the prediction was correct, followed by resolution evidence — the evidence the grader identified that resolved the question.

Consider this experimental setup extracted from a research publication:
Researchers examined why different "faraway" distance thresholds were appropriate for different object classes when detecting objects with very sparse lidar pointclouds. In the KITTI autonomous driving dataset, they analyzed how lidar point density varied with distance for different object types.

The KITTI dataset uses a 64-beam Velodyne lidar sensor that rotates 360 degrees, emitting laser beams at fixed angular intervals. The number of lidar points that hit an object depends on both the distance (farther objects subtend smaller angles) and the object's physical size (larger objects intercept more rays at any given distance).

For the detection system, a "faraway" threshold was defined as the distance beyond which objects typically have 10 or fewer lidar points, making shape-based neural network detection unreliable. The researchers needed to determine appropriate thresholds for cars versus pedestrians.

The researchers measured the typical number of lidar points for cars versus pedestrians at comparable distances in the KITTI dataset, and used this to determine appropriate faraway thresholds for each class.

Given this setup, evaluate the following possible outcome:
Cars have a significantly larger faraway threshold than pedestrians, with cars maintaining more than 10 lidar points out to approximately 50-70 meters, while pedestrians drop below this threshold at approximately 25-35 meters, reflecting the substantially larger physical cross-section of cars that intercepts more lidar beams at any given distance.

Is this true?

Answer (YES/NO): NO